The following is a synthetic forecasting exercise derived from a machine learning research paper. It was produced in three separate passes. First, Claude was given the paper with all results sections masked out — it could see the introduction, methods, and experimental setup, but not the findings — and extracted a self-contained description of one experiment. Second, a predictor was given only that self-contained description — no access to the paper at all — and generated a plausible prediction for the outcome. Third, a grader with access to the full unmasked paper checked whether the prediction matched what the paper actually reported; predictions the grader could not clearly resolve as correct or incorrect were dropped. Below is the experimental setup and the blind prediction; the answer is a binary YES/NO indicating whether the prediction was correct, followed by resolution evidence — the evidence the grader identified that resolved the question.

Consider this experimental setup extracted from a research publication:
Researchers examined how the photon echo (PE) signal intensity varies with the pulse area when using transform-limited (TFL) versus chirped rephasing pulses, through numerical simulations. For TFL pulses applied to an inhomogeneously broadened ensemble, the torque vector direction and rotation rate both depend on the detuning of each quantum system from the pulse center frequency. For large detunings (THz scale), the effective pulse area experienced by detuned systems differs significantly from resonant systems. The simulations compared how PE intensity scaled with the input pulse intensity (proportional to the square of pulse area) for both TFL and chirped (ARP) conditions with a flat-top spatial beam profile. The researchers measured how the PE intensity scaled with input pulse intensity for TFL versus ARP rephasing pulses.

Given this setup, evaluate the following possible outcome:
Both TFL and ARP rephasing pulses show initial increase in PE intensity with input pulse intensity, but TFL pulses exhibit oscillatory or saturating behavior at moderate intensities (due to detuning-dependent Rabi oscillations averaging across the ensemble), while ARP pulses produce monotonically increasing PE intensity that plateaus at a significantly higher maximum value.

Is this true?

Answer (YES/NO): YES